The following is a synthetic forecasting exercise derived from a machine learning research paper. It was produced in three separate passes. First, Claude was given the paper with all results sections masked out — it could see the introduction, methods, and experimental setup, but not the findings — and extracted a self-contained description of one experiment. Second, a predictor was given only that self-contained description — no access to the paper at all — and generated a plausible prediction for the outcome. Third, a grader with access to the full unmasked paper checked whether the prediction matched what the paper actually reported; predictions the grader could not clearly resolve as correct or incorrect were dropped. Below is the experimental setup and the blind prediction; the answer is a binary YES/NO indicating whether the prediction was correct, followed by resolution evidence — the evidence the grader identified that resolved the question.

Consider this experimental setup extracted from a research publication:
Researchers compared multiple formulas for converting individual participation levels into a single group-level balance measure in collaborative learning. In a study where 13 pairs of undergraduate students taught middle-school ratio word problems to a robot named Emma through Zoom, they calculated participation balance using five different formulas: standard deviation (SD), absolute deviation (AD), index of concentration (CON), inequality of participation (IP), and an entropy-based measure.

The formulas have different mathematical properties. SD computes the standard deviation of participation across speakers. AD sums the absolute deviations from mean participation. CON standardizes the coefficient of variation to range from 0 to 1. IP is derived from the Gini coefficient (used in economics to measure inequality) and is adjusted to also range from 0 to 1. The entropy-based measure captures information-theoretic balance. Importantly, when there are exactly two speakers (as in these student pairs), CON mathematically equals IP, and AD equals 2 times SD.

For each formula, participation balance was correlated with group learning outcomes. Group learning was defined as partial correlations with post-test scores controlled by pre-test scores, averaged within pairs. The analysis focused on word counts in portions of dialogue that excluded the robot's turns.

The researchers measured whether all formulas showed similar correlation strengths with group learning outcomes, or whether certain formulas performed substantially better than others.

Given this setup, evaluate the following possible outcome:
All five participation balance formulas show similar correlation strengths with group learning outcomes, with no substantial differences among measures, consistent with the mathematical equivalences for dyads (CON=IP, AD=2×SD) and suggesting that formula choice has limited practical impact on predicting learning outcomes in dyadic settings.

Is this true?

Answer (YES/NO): NO